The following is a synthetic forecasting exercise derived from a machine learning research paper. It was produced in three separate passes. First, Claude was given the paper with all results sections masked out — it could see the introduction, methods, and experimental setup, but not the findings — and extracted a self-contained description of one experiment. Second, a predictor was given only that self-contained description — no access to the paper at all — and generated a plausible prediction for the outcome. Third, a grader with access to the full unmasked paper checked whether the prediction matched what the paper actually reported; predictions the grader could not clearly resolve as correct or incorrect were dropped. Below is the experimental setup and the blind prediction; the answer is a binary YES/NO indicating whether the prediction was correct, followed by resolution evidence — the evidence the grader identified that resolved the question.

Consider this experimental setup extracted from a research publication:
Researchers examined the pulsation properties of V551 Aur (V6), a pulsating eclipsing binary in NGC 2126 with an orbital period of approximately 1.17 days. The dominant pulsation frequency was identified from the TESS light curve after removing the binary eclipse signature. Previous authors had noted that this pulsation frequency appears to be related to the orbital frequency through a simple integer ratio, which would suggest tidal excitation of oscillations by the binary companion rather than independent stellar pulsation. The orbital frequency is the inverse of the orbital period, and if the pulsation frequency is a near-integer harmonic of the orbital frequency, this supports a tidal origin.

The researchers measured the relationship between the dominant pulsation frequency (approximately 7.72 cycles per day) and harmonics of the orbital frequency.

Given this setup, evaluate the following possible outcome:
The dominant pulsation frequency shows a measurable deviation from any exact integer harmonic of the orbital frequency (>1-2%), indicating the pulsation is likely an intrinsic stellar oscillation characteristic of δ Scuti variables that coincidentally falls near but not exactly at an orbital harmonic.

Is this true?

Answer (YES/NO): NO